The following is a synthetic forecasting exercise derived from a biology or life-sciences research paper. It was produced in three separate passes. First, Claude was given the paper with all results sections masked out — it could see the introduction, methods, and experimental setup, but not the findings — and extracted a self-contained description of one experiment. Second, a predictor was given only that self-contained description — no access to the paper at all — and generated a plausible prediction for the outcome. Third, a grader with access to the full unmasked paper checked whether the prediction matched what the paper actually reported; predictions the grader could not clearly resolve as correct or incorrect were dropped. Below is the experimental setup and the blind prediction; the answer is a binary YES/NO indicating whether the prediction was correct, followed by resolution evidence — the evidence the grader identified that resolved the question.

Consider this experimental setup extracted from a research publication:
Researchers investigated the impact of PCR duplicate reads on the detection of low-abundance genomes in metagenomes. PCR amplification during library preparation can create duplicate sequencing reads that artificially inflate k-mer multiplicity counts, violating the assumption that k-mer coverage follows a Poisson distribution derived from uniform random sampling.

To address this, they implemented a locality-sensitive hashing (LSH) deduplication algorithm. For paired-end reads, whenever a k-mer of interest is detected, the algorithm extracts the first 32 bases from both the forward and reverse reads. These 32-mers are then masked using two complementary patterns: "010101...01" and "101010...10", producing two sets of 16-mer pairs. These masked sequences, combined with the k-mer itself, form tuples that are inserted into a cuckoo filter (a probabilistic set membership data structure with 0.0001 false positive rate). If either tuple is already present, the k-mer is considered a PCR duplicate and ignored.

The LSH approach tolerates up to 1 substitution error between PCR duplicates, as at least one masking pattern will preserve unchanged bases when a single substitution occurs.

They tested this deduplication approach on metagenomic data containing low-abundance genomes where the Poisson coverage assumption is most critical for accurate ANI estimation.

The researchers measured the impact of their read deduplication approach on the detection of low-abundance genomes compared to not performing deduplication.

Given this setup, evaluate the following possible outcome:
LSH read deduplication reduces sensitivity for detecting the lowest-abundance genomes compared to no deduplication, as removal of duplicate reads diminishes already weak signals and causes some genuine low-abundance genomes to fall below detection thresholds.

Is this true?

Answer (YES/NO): NO